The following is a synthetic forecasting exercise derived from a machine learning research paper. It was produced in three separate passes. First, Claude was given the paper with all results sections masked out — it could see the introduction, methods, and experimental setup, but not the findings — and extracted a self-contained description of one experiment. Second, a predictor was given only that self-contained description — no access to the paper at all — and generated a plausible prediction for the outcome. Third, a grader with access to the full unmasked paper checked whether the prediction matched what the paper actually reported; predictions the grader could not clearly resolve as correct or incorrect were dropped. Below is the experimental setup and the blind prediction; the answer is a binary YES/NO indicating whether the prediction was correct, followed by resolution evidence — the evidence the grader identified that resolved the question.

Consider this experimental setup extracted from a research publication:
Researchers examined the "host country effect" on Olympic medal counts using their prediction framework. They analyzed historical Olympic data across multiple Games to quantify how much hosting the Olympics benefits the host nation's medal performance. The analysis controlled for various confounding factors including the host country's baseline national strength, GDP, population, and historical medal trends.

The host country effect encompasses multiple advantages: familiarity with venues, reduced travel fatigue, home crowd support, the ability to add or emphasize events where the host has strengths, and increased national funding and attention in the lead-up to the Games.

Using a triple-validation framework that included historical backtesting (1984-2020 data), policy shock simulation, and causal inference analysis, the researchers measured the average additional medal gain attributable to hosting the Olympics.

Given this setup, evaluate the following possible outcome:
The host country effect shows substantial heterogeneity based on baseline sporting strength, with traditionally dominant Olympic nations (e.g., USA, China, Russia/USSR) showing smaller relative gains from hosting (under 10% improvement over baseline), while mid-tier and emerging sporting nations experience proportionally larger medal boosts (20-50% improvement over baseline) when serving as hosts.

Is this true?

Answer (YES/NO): NO